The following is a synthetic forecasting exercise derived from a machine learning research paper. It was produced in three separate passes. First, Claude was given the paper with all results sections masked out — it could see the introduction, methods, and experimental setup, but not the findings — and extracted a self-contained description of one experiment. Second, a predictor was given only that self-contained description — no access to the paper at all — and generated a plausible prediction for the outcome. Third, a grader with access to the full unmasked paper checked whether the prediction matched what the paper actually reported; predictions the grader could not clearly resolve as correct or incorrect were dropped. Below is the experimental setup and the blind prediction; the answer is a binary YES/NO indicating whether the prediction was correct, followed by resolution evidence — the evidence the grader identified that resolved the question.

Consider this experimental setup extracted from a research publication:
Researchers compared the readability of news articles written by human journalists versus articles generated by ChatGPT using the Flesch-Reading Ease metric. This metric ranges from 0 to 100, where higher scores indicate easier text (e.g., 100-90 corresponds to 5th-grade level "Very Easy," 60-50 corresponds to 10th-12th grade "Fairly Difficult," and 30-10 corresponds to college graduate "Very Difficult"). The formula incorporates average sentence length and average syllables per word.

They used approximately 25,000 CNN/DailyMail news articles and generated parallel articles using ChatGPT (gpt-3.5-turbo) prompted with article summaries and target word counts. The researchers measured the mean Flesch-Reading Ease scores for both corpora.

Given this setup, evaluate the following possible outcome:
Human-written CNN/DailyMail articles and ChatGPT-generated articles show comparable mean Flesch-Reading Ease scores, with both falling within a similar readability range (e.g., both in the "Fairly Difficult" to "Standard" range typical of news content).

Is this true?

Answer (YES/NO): NO